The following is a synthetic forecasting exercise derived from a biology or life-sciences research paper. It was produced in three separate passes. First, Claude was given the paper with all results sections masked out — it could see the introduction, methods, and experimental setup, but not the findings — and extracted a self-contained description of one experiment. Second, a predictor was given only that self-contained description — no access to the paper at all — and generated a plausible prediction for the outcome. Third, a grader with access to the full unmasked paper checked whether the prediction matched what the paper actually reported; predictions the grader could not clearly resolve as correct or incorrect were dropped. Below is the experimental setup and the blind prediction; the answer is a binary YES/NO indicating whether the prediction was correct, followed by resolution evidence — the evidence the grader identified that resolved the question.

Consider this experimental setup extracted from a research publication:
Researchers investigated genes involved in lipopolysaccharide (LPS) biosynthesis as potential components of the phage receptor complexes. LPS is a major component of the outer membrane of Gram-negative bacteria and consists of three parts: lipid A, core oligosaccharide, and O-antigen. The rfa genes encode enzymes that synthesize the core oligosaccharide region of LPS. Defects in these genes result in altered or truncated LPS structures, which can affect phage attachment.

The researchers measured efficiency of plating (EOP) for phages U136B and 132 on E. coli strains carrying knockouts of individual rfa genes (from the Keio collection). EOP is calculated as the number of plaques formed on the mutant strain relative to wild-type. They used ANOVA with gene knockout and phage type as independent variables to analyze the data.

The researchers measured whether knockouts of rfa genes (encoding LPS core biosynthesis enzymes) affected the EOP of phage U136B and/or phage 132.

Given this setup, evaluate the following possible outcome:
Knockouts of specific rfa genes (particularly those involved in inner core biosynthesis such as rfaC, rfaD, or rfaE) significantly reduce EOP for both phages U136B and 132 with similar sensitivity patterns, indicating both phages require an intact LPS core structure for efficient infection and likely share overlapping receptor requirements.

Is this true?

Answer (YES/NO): NO